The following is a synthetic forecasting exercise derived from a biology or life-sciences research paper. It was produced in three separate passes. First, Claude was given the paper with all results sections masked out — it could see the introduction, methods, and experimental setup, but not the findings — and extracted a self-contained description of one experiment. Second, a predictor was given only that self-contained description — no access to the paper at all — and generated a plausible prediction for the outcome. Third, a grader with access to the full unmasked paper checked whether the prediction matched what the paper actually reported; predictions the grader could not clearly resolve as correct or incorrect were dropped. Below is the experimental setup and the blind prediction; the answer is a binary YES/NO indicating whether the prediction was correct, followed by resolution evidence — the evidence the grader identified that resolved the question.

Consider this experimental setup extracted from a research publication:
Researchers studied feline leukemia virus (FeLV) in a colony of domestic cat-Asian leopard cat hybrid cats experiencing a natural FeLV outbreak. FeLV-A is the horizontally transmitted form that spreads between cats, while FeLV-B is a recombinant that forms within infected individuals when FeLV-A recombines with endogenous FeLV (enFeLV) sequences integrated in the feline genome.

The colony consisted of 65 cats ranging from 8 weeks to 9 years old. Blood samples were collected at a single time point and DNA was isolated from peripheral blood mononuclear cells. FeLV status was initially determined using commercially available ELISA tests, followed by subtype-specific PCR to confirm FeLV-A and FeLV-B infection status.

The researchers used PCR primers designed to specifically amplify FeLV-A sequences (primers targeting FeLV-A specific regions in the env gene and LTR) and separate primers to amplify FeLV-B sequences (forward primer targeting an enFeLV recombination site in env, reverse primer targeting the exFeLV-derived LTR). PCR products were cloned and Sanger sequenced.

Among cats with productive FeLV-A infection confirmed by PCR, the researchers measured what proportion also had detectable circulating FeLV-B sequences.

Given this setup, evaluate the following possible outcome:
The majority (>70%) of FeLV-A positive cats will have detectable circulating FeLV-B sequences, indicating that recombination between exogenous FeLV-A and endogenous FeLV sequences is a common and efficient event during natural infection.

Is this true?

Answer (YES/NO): NO